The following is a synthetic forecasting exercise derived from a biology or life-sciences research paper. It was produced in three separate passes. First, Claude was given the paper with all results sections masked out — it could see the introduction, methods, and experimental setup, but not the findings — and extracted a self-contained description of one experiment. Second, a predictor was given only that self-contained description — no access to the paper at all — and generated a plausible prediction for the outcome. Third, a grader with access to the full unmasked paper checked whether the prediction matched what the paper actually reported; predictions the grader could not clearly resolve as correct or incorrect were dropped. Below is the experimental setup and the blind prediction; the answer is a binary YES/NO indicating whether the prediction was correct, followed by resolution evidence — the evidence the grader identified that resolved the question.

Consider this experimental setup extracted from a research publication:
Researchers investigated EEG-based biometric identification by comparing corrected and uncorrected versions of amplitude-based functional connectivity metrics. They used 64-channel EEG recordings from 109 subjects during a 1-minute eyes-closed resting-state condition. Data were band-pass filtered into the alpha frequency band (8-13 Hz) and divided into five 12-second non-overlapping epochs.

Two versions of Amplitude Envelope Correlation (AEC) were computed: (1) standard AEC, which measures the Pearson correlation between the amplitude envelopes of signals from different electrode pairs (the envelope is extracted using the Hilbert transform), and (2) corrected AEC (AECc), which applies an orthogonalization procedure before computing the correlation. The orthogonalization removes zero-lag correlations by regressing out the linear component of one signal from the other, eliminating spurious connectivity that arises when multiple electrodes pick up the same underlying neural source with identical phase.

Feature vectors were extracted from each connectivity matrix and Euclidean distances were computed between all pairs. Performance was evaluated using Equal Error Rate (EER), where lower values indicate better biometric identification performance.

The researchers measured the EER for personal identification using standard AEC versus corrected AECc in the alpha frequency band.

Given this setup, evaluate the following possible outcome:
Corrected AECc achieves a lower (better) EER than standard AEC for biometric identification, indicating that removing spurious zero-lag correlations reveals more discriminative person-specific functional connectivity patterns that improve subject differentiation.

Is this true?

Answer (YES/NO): NO